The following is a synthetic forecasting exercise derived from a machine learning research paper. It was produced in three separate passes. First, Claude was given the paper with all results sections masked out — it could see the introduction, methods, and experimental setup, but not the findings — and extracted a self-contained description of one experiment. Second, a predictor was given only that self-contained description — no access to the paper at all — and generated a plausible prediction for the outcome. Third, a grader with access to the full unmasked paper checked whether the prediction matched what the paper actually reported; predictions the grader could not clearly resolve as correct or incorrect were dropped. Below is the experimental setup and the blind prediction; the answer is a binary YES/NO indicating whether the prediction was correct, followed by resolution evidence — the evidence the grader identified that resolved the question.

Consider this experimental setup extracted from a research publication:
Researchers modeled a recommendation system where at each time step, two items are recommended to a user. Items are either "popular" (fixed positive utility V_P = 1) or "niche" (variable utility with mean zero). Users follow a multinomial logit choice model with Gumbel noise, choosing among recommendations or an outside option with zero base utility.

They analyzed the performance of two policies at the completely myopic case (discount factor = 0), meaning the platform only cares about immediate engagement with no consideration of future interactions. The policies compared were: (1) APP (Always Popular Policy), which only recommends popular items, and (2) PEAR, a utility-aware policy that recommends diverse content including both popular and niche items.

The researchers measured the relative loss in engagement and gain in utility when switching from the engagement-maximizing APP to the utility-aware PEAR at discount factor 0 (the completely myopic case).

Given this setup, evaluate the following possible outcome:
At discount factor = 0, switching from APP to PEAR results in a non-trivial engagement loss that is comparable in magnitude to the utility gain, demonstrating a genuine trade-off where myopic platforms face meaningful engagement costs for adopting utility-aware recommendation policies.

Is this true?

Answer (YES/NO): NO